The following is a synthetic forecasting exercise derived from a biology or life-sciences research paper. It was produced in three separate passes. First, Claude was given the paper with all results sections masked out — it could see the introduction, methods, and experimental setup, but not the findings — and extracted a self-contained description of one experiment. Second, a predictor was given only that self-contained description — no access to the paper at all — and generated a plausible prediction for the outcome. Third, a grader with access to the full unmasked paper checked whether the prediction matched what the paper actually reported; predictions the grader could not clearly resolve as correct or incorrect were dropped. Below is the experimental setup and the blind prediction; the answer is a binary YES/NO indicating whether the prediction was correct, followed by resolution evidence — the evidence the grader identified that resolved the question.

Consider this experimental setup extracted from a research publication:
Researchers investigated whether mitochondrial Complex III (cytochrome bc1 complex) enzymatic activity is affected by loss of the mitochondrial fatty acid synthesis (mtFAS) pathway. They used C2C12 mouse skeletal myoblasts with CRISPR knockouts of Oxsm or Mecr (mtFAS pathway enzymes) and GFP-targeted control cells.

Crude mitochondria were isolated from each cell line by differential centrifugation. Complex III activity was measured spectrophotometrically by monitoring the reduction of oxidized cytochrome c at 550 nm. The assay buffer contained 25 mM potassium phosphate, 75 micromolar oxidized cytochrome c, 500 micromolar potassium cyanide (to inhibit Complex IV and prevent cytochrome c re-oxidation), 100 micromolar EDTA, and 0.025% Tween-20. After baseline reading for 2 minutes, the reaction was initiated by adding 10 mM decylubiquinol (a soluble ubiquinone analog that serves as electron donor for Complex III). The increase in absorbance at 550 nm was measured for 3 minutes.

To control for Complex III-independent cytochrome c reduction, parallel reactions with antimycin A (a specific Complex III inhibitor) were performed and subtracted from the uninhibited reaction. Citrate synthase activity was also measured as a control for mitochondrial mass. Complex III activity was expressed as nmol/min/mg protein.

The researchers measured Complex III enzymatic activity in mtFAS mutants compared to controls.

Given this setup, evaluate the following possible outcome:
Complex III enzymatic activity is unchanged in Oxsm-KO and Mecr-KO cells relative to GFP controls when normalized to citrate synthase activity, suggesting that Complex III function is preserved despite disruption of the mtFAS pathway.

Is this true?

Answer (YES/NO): NO